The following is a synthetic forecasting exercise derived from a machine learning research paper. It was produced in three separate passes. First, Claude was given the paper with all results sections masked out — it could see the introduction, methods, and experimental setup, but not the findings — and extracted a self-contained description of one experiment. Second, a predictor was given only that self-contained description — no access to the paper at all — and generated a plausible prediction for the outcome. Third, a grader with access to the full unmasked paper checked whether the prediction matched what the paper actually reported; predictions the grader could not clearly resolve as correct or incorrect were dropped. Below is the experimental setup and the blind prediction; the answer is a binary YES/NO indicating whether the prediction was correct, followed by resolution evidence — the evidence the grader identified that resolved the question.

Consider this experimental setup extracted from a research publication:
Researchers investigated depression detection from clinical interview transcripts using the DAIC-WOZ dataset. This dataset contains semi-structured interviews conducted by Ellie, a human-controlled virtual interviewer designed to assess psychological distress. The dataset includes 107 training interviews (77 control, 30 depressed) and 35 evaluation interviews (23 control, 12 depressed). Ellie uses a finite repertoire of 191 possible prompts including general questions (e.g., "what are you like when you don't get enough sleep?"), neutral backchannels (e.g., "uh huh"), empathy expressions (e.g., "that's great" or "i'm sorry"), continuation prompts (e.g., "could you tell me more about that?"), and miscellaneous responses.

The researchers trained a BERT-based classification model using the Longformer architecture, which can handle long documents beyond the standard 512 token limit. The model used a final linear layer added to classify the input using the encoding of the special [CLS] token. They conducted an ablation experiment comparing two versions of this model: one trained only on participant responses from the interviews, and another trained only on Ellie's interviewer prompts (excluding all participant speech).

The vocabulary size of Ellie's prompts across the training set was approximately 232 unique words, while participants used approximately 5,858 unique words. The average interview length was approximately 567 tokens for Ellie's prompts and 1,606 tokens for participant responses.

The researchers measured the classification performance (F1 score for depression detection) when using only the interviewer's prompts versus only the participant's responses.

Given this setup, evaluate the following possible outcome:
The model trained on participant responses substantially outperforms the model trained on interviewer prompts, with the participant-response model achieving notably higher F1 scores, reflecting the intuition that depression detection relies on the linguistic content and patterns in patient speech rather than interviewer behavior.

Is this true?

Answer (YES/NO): NO